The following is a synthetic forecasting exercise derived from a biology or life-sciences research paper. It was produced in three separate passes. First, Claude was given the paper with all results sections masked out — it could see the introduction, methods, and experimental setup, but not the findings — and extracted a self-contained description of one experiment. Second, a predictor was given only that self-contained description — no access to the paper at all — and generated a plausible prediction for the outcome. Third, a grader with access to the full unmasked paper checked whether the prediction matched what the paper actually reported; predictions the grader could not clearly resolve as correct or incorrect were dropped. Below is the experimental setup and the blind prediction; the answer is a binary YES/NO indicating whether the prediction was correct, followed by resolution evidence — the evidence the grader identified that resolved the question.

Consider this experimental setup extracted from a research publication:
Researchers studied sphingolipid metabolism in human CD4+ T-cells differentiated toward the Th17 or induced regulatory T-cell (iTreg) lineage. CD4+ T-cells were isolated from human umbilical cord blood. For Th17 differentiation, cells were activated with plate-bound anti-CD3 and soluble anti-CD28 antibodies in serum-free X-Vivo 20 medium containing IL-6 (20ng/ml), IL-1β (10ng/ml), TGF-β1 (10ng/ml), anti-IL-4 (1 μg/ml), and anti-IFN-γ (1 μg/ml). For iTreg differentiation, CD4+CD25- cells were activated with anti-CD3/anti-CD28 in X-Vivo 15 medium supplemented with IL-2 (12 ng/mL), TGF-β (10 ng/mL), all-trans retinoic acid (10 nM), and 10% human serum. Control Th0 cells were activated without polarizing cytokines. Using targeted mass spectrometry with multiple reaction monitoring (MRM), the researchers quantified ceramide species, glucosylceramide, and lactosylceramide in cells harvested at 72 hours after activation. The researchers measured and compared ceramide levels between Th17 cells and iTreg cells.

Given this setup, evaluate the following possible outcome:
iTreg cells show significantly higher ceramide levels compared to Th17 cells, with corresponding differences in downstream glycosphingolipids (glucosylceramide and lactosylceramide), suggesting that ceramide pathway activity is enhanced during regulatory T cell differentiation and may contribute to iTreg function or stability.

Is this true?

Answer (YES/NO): NO